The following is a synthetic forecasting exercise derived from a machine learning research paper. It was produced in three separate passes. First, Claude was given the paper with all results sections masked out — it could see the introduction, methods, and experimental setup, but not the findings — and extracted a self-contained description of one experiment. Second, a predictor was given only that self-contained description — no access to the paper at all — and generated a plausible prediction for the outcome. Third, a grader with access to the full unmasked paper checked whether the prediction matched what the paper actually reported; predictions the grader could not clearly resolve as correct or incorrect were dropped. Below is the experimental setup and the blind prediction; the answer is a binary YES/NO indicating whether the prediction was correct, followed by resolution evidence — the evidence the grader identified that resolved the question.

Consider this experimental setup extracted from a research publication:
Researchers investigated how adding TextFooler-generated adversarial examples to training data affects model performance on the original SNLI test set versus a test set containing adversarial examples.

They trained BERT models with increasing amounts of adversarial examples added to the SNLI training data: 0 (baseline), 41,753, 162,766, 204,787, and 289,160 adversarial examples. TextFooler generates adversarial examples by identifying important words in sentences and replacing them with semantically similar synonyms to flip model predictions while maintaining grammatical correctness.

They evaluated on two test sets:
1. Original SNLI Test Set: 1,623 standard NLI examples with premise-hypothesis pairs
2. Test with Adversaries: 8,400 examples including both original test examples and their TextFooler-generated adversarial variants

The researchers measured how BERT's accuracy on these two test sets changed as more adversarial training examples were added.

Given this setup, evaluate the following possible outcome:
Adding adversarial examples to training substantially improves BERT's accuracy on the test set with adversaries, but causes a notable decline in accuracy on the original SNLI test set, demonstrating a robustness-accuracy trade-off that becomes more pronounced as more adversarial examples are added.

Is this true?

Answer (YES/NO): NO